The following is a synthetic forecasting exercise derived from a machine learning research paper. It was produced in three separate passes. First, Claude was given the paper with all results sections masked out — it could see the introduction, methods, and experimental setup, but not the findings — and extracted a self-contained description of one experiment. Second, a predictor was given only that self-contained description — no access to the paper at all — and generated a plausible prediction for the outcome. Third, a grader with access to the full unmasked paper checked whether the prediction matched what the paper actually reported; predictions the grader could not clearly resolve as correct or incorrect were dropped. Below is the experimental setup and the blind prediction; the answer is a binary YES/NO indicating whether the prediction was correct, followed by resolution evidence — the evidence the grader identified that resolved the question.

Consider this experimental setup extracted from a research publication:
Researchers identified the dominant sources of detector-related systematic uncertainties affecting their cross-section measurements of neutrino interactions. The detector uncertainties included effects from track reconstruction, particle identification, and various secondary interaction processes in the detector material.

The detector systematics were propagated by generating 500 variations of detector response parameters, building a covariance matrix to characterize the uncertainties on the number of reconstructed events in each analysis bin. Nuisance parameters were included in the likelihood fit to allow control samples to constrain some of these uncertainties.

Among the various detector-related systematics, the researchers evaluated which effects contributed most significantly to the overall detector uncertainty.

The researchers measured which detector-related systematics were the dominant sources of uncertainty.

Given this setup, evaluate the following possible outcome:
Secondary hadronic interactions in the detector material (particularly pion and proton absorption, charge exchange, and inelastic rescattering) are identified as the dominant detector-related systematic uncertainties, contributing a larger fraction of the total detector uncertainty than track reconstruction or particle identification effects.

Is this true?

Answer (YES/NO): NO